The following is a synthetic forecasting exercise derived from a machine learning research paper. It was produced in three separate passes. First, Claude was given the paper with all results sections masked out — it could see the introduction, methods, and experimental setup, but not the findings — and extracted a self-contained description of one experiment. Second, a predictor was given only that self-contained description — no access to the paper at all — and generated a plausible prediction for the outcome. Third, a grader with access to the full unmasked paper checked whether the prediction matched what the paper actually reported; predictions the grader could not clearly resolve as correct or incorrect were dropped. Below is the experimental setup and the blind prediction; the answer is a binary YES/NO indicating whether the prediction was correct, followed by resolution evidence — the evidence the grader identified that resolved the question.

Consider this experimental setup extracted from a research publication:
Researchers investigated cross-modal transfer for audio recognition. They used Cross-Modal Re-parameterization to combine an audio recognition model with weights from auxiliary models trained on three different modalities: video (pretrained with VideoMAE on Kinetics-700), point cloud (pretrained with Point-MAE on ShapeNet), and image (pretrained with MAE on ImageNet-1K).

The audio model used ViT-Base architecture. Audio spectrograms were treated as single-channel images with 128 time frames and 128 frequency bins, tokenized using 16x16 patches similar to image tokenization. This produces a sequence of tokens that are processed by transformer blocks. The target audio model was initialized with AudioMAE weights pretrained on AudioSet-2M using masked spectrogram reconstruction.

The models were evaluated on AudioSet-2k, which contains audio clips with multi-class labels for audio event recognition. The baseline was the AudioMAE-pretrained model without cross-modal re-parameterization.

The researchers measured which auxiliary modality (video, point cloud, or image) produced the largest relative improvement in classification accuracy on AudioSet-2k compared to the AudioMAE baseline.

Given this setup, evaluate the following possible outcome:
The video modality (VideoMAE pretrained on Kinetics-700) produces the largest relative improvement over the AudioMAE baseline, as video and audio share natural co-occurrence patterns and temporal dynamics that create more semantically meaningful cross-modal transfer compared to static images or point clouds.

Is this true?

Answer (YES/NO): NO